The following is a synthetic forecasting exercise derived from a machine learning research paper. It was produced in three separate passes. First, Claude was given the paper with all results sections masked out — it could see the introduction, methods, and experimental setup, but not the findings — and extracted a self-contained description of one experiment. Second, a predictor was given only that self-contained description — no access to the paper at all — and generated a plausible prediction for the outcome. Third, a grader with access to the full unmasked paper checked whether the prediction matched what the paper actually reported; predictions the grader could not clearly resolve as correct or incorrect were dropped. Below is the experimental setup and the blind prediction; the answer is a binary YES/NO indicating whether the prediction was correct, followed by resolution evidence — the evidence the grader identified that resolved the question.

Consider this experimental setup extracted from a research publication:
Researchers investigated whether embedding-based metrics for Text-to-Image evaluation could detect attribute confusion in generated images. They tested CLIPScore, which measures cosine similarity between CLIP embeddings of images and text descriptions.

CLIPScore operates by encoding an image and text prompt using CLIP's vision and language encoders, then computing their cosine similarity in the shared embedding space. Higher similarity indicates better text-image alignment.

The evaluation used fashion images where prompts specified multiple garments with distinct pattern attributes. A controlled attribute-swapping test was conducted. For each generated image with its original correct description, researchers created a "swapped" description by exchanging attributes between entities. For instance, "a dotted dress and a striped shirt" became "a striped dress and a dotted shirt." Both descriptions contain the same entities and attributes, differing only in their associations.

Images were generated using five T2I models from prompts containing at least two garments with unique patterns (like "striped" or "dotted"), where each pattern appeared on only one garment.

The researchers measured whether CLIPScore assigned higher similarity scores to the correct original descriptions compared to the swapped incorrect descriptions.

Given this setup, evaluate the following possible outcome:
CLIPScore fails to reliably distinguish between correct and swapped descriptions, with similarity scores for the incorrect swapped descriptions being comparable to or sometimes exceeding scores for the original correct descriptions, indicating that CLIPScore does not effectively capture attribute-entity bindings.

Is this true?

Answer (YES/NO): YES